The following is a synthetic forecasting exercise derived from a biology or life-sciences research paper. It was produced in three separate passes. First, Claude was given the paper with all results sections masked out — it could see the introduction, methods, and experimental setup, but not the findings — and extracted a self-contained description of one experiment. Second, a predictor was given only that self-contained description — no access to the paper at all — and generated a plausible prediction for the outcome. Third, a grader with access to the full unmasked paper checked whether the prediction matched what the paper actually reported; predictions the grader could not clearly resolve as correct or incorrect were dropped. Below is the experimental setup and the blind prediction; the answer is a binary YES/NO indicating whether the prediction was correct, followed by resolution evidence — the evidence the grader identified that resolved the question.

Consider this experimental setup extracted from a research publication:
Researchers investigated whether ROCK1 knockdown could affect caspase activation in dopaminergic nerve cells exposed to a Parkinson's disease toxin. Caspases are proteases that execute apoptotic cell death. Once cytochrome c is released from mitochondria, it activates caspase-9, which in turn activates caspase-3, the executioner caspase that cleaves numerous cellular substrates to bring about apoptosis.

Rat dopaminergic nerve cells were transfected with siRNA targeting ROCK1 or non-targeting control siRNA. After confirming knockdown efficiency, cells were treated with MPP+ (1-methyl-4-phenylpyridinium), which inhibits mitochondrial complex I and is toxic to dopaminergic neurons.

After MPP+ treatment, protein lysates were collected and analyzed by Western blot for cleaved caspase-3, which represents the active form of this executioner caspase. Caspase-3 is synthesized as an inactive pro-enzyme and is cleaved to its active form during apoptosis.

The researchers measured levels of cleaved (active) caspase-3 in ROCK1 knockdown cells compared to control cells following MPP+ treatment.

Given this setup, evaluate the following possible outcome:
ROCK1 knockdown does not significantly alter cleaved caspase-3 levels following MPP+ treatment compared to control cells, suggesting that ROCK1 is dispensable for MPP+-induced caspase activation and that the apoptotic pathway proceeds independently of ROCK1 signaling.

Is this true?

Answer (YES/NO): NO